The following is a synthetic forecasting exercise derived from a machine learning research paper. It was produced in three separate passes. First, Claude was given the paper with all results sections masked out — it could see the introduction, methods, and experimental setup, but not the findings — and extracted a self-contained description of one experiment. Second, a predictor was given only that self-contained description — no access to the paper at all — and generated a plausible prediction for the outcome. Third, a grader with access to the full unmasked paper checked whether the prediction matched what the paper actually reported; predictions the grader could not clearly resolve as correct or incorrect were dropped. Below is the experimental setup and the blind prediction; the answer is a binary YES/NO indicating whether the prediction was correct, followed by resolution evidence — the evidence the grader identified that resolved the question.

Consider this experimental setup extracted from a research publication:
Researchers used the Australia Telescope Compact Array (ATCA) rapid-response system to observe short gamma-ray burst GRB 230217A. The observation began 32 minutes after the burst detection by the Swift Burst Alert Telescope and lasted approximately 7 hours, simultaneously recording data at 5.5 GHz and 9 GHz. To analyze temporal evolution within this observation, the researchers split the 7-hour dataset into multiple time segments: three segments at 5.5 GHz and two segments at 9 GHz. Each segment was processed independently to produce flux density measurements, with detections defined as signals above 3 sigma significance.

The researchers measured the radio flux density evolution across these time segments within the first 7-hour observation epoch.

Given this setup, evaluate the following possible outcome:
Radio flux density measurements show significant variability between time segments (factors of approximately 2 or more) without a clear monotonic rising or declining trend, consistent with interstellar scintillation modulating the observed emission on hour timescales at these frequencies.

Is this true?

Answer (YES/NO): NO